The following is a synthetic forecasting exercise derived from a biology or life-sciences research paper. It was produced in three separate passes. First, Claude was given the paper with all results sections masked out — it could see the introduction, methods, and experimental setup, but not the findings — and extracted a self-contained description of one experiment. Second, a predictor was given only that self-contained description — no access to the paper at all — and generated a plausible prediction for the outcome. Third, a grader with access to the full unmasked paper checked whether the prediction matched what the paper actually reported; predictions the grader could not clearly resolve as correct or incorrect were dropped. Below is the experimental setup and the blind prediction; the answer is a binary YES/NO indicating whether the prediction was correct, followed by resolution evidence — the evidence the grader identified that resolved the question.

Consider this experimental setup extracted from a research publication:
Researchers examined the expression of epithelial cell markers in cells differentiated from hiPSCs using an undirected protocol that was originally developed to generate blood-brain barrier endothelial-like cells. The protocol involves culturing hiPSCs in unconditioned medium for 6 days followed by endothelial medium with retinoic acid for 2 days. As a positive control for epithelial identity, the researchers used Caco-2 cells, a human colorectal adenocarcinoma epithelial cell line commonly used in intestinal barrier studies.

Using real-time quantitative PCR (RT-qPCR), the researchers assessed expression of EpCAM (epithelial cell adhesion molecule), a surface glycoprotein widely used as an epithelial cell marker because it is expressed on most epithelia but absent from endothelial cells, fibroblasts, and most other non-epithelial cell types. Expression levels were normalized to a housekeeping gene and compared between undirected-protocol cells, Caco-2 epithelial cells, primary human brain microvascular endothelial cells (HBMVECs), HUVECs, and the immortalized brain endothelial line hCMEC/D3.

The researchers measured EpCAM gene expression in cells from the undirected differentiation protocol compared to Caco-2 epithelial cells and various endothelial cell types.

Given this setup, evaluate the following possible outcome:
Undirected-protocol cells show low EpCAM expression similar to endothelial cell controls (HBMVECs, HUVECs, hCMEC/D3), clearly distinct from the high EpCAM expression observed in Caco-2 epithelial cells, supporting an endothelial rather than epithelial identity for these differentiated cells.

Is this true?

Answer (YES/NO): NO